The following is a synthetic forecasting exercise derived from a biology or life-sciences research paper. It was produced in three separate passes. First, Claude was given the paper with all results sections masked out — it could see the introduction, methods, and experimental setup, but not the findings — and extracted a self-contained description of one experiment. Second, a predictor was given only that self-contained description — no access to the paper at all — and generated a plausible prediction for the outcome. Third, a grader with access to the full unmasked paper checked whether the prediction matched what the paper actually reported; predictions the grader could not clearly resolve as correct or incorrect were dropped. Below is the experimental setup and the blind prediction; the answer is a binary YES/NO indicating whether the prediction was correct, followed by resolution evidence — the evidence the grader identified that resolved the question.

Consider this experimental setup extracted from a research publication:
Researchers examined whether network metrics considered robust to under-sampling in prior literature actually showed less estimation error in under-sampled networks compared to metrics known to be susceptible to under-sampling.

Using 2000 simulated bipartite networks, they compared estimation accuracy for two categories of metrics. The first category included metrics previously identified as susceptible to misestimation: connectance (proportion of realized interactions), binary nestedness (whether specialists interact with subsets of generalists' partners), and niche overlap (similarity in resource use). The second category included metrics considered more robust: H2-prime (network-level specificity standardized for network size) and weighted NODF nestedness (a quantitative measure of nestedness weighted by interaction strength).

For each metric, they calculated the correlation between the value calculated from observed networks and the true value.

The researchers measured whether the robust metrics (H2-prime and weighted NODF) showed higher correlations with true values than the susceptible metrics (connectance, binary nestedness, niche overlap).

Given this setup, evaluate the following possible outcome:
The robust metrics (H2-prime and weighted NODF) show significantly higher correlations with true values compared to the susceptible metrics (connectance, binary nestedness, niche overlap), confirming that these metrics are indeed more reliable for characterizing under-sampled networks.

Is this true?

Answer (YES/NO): YES